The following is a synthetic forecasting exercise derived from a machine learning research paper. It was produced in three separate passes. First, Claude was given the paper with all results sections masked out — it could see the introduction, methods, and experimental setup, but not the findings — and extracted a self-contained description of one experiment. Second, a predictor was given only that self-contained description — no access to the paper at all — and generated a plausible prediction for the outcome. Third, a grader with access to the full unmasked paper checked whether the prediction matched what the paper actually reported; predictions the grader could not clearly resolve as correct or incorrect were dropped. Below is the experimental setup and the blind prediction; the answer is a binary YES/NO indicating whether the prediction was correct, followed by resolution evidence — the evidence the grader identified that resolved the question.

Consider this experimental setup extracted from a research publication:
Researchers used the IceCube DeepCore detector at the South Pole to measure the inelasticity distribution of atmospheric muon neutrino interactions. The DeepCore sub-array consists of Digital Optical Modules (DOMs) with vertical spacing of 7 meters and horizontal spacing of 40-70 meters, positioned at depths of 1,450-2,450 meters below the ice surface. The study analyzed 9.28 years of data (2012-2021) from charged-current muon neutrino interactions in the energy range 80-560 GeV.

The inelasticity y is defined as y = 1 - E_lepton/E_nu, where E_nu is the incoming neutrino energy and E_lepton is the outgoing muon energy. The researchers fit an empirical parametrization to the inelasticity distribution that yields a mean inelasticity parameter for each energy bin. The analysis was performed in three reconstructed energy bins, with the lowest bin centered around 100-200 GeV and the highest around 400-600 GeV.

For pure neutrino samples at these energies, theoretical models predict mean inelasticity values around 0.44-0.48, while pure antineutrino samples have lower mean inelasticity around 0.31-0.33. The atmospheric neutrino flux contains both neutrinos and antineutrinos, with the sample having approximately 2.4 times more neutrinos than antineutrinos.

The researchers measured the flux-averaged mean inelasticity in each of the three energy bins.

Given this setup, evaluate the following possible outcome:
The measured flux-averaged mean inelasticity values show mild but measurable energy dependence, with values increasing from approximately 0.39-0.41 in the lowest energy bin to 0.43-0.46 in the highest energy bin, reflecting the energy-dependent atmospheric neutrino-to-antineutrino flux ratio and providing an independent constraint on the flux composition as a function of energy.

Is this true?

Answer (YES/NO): NO